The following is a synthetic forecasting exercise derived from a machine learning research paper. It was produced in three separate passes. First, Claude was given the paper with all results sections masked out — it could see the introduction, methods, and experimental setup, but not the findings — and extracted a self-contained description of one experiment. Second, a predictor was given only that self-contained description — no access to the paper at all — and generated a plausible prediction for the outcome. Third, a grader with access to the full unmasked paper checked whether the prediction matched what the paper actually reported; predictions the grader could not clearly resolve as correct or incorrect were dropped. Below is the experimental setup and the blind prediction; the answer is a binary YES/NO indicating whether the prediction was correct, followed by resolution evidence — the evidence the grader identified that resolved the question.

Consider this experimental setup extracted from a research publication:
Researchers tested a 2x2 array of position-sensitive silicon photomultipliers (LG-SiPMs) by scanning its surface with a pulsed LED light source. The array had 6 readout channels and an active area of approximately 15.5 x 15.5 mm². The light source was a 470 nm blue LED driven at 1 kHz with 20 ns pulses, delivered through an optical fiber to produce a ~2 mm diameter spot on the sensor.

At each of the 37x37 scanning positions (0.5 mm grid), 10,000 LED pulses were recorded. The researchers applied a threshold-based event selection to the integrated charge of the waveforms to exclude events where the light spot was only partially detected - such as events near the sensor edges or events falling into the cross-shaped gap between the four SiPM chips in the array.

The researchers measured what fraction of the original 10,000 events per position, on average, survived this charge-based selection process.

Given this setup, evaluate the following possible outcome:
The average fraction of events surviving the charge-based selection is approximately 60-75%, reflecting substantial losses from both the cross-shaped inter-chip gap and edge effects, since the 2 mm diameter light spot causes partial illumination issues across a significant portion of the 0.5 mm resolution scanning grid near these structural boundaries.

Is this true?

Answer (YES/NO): YES